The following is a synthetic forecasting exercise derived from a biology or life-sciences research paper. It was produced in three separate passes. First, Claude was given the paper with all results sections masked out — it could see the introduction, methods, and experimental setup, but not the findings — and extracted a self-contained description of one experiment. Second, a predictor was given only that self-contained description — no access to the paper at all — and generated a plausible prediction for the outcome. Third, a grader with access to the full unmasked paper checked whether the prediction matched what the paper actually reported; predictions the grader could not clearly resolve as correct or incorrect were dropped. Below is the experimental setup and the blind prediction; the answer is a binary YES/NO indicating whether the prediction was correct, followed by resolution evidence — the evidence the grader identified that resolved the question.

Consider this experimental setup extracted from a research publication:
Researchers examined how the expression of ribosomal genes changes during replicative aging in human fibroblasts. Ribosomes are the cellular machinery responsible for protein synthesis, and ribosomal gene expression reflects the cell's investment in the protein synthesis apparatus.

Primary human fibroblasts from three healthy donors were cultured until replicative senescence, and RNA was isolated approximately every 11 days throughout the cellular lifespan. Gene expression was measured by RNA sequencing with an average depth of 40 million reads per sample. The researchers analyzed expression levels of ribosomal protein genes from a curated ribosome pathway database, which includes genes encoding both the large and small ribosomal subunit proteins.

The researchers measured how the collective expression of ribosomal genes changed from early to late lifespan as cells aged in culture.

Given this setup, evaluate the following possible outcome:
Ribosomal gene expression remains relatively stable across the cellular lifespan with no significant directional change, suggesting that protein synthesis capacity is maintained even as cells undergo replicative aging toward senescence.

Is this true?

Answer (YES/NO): NO